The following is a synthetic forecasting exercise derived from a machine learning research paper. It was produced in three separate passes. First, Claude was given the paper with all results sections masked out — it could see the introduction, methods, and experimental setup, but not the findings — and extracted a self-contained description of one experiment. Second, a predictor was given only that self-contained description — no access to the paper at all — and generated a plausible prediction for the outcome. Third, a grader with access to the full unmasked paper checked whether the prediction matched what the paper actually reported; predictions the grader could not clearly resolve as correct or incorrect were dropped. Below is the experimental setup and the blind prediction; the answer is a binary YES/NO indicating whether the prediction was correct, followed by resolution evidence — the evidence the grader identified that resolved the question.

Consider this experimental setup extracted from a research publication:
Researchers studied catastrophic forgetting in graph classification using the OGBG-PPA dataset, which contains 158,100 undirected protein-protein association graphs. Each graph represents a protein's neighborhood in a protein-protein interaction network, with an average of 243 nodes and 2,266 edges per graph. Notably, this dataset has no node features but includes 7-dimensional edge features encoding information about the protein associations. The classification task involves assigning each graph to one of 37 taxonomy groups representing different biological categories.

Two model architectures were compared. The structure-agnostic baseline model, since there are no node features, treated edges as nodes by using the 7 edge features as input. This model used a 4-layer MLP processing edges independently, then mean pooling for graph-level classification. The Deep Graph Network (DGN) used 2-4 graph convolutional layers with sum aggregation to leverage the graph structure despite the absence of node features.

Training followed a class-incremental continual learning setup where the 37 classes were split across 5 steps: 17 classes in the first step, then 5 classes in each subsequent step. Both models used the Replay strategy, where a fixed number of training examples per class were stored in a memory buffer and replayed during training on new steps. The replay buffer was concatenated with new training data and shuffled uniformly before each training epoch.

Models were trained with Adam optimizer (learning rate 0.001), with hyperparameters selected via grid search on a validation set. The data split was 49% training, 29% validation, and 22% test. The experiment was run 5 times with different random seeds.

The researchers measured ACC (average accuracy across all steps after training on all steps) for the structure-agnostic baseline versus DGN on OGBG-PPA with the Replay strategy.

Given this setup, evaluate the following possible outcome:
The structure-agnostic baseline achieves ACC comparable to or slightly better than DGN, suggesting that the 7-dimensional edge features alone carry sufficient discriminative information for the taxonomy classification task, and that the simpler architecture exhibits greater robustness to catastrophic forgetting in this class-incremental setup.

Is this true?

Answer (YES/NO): NO